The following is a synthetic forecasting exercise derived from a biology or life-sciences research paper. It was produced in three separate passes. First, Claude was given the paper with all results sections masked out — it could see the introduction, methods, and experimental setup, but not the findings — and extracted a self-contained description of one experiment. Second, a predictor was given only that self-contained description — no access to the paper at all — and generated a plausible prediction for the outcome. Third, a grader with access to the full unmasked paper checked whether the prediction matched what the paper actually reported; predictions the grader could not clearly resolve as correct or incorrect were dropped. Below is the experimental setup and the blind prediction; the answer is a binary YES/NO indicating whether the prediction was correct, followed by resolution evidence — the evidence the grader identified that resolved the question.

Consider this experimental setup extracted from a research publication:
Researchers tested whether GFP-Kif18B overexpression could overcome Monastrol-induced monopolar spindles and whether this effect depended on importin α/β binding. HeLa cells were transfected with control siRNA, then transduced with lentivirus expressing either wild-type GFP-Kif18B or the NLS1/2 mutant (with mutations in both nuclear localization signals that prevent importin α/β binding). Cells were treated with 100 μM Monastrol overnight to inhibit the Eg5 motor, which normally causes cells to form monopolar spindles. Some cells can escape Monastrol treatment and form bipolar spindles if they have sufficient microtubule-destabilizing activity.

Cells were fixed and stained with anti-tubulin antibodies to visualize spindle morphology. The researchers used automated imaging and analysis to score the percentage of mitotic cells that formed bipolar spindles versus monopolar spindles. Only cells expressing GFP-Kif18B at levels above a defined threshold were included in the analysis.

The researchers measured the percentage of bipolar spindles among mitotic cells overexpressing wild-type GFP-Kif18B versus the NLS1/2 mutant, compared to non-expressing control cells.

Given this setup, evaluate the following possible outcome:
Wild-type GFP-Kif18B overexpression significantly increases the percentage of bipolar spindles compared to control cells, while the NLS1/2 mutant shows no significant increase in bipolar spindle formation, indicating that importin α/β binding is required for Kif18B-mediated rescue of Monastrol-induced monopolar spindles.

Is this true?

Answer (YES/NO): YES